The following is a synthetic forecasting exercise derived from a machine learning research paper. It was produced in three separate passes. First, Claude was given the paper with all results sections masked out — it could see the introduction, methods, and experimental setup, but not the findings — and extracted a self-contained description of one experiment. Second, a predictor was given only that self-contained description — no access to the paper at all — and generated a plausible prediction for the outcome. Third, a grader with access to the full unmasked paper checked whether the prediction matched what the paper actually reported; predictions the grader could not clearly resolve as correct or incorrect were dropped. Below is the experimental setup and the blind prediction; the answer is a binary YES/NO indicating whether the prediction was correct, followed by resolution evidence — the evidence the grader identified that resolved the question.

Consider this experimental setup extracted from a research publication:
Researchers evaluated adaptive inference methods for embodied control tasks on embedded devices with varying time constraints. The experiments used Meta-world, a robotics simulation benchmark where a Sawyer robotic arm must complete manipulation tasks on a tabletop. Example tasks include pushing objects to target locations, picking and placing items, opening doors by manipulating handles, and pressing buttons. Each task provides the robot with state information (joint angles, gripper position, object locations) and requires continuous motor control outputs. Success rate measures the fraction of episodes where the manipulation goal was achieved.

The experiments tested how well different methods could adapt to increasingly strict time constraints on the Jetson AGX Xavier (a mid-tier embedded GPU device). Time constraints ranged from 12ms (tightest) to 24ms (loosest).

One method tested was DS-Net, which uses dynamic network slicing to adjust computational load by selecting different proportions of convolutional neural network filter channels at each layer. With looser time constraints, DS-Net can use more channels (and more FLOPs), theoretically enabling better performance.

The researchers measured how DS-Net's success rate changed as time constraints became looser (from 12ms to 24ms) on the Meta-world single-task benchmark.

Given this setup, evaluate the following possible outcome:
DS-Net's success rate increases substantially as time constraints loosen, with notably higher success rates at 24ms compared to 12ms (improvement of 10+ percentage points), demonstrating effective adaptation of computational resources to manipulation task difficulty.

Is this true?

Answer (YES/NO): NO